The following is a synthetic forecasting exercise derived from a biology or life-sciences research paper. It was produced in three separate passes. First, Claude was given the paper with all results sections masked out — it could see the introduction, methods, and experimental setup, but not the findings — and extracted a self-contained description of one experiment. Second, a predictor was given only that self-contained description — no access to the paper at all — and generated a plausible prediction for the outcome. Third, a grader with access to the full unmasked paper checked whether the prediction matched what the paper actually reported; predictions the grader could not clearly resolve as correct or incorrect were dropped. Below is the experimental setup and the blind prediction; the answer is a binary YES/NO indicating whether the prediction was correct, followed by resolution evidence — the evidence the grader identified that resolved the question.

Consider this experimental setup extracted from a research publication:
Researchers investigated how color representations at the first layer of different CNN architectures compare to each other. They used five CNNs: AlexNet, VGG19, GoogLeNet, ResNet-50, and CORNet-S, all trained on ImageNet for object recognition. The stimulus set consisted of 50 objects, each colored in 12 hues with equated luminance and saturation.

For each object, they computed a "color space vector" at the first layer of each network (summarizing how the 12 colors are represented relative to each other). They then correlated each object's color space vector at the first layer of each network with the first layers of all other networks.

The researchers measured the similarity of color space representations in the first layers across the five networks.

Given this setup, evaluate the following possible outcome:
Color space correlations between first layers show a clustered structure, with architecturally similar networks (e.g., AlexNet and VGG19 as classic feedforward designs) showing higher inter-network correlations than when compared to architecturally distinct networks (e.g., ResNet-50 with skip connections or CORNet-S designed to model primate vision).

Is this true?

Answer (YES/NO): NO